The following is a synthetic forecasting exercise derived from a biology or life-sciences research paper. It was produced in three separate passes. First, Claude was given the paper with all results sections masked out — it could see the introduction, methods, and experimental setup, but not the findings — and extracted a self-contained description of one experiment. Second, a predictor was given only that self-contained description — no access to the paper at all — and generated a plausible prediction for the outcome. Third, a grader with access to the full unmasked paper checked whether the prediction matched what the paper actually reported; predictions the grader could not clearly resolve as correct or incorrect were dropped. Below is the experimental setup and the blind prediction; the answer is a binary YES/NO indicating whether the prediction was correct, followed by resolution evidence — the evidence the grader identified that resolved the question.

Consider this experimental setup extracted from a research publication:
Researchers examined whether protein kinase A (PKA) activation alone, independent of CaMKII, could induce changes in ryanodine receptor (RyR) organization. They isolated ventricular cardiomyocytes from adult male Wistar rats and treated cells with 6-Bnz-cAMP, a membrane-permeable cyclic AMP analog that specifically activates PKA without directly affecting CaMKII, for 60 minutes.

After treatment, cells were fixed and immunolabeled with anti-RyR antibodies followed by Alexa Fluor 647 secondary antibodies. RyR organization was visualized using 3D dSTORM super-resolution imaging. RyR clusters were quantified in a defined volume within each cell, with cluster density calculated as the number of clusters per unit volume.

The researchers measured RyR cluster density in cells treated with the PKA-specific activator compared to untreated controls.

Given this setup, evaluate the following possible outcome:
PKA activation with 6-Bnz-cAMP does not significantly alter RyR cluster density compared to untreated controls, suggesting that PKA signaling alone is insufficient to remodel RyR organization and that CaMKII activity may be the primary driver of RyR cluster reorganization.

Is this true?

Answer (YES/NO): NO